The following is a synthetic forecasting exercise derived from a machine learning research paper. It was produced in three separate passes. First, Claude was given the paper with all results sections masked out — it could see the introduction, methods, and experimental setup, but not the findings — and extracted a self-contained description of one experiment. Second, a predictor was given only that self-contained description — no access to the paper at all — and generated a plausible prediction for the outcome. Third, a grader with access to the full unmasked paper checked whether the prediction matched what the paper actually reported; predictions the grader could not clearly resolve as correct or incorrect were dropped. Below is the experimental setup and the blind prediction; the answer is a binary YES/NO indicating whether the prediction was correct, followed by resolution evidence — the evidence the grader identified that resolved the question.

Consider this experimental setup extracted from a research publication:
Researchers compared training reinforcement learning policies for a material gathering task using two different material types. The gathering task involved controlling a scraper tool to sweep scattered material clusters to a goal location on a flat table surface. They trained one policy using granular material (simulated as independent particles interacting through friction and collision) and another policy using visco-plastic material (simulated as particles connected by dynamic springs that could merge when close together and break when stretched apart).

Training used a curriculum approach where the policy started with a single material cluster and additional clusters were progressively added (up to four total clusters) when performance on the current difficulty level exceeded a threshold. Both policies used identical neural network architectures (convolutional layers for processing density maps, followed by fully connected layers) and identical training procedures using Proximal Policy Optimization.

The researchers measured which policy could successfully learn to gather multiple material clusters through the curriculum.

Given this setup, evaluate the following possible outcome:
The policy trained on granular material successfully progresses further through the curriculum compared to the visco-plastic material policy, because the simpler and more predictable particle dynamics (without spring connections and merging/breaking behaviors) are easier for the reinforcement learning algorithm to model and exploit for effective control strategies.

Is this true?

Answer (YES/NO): NO